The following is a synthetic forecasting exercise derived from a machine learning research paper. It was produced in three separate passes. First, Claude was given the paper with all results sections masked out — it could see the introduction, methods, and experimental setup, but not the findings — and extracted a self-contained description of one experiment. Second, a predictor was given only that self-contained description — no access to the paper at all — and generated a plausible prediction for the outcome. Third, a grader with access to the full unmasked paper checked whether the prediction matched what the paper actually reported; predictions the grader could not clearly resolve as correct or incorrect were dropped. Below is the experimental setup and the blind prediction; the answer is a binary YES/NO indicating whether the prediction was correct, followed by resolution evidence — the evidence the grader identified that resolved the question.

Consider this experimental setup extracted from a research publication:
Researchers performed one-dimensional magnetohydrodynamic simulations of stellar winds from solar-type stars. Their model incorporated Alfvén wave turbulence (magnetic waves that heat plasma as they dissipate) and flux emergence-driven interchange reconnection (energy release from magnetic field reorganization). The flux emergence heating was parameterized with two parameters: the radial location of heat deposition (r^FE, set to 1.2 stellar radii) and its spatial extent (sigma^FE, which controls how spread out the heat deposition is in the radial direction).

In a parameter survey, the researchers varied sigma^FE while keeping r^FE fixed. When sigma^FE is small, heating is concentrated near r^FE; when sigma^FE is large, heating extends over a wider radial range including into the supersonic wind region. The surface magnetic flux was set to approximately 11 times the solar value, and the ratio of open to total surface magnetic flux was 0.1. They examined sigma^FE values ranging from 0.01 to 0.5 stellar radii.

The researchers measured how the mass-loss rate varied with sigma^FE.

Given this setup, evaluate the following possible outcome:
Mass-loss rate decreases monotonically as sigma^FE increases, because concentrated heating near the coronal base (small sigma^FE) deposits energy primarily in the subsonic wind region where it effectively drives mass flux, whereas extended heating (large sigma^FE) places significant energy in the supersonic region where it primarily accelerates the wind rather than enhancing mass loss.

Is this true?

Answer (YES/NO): NO